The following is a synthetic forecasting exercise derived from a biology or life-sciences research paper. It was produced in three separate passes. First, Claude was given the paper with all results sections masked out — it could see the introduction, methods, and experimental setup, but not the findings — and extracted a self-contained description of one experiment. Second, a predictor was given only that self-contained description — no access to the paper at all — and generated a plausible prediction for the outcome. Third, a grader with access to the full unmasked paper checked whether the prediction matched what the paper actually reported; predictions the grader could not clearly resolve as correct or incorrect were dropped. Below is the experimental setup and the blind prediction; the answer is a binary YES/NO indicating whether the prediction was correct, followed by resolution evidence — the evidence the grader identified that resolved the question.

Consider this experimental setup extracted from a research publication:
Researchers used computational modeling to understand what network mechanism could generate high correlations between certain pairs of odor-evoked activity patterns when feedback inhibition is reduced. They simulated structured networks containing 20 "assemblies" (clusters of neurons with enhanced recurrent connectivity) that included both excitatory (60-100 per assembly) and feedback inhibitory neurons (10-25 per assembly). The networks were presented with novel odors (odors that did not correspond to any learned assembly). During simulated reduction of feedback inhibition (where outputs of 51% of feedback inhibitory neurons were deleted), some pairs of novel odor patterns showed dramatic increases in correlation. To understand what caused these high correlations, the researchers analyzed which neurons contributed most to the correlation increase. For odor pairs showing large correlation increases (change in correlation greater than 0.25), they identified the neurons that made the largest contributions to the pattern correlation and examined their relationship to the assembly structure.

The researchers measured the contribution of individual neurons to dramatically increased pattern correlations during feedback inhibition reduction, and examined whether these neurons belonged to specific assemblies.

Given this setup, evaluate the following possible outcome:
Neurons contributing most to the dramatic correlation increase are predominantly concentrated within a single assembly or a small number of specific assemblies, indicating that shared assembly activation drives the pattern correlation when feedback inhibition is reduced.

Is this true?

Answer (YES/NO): YES